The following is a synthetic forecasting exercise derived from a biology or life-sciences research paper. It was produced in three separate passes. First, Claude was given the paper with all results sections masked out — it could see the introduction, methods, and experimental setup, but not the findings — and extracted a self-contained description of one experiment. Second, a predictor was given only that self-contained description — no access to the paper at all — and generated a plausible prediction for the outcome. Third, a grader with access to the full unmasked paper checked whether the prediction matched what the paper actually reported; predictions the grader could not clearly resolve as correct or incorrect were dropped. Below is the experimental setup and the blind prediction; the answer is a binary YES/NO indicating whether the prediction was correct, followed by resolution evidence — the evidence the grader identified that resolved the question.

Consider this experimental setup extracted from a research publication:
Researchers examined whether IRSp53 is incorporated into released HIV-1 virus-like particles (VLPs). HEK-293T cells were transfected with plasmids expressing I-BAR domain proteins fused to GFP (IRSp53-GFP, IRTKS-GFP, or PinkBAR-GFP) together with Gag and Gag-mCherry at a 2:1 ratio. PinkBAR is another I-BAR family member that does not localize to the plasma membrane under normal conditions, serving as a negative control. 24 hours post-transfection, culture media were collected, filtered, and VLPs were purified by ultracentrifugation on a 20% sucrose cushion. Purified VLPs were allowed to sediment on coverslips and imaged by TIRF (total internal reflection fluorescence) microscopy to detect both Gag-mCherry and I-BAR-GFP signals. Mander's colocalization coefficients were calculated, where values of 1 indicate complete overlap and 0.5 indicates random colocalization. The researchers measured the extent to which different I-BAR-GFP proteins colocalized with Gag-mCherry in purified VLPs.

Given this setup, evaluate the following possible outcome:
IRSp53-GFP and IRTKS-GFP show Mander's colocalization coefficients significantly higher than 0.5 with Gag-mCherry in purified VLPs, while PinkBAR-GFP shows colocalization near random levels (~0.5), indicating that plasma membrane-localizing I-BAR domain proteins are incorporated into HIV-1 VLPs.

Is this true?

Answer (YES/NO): NO